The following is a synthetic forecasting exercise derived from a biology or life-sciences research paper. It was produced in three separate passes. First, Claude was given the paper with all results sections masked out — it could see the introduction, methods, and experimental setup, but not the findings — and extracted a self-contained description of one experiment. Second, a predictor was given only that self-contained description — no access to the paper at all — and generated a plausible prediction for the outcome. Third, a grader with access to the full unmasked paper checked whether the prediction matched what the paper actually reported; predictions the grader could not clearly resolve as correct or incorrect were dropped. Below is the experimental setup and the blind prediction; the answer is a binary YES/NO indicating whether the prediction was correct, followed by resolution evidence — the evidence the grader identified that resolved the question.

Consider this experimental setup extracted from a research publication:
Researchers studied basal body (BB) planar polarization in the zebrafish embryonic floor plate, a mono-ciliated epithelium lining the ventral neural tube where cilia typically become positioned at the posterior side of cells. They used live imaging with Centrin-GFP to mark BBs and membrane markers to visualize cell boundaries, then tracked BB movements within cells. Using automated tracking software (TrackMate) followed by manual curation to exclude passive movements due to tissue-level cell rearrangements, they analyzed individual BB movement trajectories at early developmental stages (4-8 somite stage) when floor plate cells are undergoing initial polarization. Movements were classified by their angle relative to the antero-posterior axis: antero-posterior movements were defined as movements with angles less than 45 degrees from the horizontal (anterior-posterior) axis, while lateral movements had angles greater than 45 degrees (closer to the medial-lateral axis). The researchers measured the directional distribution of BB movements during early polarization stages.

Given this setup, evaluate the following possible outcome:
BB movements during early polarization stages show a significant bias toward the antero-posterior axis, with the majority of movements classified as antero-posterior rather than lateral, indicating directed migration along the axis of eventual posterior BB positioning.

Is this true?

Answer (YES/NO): YES